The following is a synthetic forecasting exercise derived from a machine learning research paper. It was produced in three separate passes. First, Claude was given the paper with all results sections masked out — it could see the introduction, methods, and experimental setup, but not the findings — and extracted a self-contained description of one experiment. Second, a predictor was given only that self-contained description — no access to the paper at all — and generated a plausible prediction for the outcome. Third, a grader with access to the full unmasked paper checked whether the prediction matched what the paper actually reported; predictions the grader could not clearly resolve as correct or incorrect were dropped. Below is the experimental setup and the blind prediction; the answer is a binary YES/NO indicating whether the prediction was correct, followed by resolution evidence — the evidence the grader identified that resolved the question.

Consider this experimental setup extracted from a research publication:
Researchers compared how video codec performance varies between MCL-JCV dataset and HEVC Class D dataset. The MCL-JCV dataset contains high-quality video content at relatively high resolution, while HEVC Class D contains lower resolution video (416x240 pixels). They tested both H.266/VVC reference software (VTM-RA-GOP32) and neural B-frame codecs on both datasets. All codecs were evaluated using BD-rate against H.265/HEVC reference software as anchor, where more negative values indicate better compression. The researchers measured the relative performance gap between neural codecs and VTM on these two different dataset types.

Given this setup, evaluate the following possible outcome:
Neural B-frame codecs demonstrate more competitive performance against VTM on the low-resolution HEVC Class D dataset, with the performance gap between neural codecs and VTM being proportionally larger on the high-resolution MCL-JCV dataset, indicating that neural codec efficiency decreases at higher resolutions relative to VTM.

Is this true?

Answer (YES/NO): YES